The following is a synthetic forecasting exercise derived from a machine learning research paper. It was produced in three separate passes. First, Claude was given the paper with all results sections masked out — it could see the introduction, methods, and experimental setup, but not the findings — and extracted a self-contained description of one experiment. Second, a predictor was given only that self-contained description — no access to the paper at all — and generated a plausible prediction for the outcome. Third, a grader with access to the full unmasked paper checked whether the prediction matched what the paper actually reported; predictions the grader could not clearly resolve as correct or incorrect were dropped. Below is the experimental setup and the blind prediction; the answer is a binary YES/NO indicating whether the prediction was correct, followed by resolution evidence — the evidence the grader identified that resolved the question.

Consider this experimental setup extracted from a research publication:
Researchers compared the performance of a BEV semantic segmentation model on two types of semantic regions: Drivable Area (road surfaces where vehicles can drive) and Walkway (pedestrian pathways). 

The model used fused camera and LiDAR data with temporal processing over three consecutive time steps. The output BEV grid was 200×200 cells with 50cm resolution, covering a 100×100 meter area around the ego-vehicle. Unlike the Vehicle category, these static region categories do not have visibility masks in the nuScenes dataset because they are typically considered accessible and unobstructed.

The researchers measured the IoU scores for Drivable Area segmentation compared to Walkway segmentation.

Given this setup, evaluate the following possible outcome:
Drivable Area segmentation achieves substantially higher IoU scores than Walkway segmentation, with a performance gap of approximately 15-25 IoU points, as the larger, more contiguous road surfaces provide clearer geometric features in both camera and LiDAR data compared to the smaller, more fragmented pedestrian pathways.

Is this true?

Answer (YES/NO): NO